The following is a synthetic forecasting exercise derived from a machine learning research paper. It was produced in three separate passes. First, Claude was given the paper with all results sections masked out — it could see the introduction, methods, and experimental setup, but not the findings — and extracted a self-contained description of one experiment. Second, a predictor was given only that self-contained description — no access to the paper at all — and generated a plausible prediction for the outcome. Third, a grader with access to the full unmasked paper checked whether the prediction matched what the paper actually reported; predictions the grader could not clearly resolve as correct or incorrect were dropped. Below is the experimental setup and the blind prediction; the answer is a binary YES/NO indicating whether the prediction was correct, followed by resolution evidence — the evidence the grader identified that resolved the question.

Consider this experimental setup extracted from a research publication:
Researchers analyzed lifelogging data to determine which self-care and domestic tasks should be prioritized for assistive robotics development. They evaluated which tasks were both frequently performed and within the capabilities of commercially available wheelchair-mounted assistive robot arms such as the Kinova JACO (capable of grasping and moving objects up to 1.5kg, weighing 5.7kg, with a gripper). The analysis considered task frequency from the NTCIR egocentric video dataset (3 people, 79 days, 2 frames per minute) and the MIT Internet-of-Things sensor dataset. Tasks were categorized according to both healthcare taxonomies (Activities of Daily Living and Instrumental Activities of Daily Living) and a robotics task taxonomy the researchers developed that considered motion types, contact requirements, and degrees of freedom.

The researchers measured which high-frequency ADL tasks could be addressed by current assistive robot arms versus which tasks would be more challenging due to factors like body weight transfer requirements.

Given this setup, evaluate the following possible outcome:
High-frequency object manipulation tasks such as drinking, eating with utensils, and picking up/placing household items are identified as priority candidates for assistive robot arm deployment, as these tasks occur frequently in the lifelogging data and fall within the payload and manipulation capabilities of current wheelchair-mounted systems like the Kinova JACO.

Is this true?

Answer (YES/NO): YES